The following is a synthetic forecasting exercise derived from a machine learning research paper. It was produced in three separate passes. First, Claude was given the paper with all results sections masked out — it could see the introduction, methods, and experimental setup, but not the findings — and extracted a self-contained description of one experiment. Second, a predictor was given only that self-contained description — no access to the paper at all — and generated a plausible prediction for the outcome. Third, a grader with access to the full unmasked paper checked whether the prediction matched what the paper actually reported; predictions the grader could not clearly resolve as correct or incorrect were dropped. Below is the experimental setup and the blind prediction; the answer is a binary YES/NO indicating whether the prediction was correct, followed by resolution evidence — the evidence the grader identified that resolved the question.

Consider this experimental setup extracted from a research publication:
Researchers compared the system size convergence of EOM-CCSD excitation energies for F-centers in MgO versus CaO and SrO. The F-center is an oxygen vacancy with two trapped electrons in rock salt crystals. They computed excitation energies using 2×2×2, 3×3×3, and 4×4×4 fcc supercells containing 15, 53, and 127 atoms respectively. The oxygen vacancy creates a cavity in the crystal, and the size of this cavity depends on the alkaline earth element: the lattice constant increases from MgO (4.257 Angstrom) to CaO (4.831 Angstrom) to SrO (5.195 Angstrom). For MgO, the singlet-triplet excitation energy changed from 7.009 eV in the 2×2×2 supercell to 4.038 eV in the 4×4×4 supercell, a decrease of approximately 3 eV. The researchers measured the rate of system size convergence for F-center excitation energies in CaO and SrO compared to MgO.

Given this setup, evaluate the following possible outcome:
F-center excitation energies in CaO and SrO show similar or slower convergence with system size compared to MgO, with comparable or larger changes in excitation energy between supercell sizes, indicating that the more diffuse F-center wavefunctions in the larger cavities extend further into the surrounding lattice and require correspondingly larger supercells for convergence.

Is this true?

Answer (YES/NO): NO